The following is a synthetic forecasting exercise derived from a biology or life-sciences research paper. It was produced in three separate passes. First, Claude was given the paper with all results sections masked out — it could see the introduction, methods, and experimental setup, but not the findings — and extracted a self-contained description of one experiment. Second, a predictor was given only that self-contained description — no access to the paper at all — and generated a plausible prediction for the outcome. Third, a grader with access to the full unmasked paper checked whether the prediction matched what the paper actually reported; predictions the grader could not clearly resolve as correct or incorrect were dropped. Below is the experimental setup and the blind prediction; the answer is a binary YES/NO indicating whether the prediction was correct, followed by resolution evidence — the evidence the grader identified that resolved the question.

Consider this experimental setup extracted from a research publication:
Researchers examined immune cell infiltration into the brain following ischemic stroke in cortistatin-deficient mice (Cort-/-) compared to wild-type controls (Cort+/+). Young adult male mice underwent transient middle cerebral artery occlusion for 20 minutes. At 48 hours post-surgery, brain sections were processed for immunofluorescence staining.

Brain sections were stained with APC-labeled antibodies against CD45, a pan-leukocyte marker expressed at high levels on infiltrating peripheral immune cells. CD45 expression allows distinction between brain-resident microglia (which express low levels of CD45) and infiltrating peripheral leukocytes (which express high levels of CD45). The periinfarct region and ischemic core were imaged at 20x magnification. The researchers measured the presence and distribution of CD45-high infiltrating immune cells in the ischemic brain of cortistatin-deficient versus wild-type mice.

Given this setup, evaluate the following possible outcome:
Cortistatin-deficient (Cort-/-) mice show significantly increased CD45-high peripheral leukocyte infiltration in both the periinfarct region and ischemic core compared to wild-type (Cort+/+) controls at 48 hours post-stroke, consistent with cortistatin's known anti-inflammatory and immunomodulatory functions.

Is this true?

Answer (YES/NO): NO